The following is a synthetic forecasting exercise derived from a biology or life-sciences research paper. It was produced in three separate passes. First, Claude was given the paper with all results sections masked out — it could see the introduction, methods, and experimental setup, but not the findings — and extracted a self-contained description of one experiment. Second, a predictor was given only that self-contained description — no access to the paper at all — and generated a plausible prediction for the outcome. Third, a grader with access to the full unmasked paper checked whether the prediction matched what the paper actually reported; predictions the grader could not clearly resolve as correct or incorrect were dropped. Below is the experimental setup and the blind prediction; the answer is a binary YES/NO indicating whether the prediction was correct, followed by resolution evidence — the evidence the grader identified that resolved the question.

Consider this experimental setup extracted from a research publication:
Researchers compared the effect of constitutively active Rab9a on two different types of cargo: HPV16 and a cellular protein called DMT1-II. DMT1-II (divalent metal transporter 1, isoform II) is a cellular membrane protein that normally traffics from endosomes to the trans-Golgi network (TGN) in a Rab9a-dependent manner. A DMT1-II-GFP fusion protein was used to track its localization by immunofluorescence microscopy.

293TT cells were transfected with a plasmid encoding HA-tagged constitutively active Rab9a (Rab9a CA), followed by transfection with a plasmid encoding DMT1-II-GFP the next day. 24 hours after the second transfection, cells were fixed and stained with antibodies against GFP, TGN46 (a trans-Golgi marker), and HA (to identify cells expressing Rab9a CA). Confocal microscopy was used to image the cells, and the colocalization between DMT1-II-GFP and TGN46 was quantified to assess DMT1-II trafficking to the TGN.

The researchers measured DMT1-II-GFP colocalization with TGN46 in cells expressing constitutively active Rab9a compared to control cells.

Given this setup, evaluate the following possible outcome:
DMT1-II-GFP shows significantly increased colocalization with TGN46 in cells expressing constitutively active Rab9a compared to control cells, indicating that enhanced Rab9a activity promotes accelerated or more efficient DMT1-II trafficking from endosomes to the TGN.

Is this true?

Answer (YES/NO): YES